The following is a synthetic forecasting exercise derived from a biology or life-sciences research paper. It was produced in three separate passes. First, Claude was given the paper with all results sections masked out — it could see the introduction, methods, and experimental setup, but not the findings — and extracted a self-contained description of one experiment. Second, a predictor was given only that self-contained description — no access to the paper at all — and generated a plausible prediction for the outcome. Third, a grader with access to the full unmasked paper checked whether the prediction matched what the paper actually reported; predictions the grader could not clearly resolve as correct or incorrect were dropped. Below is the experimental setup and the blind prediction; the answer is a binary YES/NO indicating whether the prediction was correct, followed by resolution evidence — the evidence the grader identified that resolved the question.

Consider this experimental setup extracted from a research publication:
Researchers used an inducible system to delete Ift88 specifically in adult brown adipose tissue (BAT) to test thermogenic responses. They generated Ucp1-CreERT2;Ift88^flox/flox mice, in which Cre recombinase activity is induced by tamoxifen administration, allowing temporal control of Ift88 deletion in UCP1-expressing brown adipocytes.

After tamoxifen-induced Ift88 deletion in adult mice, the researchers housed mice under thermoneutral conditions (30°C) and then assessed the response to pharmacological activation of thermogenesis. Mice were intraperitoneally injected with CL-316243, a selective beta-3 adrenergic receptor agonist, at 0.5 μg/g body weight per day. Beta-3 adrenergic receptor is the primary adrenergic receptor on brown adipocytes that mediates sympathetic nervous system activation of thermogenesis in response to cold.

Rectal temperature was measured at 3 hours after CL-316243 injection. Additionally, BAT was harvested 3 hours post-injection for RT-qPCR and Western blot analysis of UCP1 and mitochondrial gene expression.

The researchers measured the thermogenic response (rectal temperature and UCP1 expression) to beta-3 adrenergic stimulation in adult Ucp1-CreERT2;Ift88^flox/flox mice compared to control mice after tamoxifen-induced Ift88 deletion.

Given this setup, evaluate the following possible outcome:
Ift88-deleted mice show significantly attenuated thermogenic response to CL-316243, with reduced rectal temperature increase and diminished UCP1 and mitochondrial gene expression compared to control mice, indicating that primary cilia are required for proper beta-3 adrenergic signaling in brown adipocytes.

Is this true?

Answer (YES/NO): NO